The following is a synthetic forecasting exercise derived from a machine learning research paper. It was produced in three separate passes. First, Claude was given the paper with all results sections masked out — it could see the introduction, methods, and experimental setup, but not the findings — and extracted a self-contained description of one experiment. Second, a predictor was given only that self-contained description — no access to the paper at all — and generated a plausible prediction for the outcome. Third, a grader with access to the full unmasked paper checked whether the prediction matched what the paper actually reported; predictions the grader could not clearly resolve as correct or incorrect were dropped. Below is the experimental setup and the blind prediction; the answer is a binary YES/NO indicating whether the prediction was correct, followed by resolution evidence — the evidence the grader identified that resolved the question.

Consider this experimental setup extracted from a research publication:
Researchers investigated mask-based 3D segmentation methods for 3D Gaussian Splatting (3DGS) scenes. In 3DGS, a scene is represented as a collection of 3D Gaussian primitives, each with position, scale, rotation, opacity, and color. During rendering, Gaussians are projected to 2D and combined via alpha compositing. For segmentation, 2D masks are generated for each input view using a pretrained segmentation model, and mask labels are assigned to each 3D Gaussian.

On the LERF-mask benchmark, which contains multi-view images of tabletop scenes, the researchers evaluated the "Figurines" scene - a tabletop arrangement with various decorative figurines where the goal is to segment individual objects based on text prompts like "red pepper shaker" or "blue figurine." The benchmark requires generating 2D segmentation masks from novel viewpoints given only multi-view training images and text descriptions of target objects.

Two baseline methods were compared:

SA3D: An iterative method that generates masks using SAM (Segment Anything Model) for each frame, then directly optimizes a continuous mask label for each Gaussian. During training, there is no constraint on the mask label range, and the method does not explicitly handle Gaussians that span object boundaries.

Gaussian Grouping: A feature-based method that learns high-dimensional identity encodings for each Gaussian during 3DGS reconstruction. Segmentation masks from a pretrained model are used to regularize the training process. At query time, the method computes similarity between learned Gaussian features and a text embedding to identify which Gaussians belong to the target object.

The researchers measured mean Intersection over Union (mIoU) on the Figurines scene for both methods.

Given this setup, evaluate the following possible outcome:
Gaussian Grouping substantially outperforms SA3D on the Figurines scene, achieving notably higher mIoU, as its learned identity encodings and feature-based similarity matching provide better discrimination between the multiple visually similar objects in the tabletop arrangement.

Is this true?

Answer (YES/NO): YES